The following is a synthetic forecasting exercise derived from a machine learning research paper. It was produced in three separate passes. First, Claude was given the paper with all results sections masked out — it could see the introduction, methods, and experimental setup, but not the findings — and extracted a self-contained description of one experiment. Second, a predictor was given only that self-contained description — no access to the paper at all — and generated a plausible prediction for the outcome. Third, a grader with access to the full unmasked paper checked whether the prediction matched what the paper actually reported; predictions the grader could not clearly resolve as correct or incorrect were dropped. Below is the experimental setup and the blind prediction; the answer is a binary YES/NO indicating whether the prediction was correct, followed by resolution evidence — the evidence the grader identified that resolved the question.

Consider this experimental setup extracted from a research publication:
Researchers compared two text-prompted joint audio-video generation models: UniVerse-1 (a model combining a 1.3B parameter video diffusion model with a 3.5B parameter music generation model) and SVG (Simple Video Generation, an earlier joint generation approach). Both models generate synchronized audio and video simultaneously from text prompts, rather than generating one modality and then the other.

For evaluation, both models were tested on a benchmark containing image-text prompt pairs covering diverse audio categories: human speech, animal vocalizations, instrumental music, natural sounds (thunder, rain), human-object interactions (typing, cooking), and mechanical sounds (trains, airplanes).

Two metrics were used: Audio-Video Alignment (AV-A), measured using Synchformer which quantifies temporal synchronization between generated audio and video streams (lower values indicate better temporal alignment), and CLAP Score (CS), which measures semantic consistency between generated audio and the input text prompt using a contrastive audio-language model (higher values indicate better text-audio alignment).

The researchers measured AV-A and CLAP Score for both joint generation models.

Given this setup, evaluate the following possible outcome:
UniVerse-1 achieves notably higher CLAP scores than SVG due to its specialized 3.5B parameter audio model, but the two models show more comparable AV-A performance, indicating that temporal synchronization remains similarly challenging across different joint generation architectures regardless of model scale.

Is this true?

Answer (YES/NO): NO